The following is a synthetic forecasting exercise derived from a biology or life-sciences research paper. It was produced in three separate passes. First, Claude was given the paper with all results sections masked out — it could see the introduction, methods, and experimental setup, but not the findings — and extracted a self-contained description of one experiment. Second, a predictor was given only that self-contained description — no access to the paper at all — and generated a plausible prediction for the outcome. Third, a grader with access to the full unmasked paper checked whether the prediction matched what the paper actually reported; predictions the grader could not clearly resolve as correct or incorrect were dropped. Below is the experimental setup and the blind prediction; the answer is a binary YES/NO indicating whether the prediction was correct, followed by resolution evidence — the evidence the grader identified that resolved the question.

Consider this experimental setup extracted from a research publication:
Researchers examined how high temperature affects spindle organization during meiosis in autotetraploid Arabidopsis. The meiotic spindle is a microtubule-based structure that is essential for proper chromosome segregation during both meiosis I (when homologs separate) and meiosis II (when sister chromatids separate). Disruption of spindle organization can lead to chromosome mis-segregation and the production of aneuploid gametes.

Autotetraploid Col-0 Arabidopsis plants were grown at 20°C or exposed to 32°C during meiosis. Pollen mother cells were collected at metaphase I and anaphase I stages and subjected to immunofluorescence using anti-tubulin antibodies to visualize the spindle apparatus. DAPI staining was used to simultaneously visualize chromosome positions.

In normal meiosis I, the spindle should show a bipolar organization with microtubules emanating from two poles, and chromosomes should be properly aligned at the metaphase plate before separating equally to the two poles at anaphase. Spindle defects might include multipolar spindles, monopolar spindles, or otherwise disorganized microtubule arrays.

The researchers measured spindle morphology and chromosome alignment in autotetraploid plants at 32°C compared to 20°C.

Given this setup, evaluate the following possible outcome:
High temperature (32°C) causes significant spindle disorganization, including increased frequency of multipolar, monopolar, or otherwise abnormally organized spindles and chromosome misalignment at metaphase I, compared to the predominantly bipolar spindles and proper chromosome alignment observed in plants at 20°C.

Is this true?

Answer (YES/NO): YES